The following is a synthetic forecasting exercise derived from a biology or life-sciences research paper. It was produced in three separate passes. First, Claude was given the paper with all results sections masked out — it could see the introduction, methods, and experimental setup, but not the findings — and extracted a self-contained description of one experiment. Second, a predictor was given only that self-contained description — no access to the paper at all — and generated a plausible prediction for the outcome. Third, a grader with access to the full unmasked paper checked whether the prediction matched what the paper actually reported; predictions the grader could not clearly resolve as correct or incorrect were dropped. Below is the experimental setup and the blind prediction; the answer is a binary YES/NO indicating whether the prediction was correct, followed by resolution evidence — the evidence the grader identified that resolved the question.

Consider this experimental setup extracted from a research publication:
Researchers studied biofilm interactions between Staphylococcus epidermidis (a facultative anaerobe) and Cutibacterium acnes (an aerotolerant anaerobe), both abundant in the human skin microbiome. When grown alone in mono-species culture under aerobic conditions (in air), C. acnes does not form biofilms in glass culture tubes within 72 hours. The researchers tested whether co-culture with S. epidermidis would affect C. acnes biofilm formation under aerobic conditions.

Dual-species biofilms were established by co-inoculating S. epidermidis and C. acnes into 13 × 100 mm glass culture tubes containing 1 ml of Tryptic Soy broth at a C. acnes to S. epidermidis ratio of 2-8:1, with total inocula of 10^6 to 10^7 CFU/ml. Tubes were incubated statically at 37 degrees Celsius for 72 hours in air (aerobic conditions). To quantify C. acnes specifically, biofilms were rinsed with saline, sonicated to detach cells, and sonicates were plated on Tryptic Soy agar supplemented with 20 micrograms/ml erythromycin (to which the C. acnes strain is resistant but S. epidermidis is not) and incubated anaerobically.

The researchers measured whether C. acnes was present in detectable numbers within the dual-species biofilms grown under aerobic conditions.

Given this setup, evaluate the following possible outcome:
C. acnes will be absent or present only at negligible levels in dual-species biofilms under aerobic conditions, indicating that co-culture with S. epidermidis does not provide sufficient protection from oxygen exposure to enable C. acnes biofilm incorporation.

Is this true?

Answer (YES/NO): NO